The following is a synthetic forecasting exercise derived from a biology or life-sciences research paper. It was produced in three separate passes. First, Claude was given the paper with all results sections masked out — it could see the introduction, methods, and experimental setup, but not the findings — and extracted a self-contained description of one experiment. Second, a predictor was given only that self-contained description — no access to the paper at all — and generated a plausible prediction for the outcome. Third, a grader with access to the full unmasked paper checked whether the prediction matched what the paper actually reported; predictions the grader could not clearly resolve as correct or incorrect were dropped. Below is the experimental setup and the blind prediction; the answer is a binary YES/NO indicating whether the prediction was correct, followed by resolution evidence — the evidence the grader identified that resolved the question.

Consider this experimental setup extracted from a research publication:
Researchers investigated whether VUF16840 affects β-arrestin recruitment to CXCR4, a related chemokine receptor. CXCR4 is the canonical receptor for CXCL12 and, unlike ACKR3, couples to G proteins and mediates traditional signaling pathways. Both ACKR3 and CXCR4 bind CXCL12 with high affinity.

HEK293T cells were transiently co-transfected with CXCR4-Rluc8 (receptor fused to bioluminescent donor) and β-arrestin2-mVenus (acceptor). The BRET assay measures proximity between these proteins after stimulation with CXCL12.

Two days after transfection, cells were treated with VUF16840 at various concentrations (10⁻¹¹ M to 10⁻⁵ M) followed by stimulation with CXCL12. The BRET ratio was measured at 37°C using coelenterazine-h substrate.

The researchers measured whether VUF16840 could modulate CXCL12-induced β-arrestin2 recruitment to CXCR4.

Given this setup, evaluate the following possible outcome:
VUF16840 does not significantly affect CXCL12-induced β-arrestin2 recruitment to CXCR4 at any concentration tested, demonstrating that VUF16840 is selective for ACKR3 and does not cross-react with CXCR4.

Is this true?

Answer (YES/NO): YES